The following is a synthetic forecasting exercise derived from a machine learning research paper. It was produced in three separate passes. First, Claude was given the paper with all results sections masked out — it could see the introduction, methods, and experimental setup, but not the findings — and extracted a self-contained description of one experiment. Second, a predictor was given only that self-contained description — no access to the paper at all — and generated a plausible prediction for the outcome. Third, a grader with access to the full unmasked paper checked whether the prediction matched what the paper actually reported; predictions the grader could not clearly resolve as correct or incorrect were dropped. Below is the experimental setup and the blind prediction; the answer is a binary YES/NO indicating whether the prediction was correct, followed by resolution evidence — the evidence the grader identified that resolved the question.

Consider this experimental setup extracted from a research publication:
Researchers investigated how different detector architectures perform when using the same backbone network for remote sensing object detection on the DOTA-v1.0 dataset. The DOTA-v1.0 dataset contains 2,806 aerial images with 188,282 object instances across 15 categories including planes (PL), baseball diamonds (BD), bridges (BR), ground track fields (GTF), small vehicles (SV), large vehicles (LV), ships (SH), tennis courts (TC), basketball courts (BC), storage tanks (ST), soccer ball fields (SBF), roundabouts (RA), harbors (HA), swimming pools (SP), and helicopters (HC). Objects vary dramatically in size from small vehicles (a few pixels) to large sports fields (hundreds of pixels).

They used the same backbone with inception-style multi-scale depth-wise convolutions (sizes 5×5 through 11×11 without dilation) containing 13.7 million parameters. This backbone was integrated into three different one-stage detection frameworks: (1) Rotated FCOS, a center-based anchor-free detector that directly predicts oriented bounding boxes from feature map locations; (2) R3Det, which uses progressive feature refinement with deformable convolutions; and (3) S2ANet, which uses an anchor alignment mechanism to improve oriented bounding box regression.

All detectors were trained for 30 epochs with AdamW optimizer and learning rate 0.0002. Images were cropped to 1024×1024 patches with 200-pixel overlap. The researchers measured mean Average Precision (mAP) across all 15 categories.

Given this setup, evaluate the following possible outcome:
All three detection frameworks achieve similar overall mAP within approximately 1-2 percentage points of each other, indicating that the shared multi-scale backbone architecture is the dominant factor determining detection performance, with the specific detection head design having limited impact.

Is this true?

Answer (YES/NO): NO